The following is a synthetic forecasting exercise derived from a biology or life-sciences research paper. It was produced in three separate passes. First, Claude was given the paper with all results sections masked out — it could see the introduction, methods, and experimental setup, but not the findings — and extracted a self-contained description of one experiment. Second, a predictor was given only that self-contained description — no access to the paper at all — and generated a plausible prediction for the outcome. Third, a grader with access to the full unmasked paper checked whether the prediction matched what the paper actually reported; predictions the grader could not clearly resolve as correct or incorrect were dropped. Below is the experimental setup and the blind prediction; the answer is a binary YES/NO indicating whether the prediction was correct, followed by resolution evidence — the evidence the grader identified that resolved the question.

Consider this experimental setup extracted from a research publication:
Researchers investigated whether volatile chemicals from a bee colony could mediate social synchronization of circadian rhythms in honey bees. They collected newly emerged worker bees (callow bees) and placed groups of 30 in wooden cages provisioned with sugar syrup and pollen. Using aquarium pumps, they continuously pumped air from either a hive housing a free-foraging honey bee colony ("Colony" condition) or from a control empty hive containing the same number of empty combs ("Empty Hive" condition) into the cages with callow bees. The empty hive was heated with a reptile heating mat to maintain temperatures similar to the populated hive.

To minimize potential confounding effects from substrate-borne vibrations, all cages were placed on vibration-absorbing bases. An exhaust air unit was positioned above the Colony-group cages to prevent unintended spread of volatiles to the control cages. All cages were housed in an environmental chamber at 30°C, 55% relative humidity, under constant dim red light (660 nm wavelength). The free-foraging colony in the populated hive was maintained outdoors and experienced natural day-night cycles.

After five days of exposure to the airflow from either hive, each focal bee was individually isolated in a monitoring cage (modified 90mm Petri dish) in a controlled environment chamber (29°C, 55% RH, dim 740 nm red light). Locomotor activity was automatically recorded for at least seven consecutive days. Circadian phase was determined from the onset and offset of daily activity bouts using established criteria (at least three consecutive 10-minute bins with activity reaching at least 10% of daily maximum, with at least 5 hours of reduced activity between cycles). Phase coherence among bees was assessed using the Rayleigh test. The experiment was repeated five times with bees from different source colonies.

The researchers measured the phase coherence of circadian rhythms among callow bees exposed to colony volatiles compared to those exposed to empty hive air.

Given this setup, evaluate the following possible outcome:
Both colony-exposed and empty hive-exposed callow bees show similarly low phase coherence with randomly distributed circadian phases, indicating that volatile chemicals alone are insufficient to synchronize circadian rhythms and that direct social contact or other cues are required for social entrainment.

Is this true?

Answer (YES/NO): NO